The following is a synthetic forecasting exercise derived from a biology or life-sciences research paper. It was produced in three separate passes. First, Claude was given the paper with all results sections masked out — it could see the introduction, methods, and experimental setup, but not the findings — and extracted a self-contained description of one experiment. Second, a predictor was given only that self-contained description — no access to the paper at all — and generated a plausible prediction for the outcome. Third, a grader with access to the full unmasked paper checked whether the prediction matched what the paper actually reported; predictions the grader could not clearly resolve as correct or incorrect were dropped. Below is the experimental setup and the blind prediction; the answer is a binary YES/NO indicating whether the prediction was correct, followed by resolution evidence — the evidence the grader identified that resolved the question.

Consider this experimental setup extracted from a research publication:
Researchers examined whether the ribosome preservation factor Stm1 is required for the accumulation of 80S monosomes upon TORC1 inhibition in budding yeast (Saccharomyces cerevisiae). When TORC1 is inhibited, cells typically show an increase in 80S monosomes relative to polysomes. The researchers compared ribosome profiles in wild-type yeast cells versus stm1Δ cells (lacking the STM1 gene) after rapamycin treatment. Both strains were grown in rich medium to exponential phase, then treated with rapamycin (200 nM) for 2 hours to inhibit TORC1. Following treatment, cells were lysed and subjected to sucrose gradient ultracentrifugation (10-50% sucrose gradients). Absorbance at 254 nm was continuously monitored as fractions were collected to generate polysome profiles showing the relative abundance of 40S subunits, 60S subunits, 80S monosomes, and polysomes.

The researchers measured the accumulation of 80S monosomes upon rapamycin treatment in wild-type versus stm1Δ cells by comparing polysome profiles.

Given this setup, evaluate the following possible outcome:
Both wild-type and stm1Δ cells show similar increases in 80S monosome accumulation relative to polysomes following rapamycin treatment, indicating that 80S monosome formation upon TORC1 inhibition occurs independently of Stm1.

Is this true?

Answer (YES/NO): NO